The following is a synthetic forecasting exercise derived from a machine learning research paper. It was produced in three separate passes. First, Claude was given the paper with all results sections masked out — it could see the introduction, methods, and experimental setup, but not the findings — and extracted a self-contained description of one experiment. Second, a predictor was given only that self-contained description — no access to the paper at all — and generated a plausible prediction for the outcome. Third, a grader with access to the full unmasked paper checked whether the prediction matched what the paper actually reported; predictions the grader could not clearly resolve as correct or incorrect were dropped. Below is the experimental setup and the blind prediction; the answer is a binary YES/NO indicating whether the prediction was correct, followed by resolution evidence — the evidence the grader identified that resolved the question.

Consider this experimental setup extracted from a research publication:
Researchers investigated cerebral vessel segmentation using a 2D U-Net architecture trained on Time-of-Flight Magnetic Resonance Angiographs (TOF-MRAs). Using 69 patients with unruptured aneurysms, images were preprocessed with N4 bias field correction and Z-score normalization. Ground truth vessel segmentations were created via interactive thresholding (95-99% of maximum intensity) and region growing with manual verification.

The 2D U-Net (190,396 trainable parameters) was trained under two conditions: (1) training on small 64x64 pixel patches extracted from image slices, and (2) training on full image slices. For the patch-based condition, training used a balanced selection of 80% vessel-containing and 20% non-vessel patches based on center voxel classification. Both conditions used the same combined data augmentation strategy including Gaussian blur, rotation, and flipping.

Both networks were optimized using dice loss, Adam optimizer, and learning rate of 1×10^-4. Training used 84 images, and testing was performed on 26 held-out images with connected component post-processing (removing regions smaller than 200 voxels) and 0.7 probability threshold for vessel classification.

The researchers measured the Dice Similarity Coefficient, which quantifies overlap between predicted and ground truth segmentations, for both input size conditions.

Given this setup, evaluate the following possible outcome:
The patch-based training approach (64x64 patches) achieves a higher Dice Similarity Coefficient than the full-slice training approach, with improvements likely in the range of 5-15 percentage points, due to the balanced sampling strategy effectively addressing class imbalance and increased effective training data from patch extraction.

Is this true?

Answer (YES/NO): NO